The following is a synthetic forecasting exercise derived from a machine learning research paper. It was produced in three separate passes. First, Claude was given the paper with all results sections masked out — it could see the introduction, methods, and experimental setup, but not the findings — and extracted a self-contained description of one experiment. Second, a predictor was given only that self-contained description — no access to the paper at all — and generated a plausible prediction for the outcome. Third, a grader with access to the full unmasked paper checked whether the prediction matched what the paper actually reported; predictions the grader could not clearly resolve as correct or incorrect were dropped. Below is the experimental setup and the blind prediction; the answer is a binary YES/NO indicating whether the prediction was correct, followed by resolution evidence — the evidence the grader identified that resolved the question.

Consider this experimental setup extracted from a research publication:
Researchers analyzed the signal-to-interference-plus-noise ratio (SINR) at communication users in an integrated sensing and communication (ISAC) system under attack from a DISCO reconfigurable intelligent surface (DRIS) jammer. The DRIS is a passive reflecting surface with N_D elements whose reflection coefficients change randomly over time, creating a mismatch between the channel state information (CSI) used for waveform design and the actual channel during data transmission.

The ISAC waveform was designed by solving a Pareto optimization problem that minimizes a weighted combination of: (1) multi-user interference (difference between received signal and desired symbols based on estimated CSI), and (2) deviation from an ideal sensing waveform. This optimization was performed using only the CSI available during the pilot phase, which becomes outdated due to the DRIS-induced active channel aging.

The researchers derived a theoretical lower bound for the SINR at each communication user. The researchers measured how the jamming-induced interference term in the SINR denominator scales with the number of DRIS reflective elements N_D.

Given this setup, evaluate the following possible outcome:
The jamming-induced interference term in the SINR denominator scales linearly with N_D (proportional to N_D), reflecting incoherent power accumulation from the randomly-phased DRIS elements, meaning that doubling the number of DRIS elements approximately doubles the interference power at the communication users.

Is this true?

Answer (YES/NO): YES